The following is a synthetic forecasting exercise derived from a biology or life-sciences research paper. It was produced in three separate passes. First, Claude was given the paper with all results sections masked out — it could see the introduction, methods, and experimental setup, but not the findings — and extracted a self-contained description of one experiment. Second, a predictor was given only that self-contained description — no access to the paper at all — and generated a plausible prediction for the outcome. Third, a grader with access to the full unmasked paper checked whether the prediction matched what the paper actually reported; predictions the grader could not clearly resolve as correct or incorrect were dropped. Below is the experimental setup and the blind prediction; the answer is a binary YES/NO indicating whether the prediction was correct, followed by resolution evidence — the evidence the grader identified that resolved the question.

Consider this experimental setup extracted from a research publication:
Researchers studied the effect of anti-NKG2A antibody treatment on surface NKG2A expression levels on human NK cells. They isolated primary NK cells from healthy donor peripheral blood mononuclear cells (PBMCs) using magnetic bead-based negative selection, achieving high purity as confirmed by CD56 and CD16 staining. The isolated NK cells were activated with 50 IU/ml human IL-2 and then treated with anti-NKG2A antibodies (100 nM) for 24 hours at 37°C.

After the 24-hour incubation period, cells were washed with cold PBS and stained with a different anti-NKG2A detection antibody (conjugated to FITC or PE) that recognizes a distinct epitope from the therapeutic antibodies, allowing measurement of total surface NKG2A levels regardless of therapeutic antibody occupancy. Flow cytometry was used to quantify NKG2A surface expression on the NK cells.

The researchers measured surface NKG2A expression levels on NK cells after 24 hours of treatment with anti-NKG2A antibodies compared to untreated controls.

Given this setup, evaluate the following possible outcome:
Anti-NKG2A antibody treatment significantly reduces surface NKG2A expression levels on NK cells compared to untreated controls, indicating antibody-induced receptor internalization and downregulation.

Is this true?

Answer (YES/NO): YES